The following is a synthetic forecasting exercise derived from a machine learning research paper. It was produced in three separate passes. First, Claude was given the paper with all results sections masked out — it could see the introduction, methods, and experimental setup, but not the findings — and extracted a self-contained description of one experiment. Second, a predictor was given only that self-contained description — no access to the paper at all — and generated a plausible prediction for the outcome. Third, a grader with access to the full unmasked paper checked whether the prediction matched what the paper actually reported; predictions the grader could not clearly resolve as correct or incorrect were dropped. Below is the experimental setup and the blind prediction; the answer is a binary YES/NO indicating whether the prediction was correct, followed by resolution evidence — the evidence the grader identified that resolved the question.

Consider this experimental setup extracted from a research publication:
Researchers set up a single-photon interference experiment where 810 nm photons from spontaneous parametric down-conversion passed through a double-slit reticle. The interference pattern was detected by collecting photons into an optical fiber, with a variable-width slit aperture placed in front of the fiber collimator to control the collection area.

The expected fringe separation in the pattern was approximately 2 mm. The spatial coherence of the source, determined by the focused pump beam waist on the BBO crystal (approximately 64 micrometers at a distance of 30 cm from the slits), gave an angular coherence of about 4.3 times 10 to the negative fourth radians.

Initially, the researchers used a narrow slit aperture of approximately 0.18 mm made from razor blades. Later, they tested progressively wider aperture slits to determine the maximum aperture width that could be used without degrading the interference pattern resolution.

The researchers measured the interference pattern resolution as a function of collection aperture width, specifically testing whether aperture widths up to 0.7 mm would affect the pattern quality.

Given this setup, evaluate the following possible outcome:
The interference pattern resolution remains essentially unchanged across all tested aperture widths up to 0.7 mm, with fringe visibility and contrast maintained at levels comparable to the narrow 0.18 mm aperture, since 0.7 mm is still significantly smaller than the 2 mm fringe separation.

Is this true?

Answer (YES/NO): NO